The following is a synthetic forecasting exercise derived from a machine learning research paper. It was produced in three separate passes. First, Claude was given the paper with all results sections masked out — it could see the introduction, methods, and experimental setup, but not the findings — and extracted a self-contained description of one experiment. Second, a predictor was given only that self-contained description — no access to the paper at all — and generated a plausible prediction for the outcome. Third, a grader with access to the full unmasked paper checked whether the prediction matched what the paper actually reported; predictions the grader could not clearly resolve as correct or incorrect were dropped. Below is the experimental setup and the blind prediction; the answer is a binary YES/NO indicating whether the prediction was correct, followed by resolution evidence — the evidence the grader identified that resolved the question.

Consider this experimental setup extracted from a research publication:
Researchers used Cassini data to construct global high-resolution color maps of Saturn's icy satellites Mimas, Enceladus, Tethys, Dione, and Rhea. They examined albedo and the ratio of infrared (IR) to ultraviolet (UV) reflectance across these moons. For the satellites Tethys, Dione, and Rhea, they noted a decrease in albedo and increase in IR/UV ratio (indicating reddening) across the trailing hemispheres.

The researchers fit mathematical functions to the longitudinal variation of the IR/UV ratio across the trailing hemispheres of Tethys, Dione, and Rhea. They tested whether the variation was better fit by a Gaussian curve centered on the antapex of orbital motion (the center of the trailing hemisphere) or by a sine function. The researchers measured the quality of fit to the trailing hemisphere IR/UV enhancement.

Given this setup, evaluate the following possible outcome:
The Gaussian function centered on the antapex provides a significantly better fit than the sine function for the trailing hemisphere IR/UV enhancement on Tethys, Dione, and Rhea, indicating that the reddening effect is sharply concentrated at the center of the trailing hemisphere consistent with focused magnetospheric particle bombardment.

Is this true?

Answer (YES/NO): YES